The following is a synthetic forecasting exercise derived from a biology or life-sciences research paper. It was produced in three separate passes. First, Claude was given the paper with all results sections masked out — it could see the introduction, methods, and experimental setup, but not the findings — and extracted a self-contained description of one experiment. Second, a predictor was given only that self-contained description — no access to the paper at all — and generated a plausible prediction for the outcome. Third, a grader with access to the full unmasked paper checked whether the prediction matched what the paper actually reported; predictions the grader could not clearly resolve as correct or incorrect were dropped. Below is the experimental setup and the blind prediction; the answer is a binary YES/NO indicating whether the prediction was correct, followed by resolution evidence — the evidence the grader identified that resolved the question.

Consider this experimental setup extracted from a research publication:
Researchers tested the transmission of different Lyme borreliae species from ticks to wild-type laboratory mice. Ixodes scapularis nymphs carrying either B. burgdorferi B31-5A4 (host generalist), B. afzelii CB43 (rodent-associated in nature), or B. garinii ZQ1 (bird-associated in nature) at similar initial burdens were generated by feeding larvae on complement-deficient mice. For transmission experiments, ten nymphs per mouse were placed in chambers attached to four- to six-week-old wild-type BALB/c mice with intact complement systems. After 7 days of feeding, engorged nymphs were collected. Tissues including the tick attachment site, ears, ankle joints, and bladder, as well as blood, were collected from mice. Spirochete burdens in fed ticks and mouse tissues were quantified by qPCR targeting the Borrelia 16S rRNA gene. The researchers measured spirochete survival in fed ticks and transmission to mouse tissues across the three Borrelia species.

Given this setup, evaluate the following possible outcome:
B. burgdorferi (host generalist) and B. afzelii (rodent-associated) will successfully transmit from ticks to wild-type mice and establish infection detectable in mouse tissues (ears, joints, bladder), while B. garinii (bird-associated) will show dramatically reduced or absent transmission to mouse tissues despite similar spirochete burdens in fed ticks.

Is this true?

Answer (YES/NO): NO